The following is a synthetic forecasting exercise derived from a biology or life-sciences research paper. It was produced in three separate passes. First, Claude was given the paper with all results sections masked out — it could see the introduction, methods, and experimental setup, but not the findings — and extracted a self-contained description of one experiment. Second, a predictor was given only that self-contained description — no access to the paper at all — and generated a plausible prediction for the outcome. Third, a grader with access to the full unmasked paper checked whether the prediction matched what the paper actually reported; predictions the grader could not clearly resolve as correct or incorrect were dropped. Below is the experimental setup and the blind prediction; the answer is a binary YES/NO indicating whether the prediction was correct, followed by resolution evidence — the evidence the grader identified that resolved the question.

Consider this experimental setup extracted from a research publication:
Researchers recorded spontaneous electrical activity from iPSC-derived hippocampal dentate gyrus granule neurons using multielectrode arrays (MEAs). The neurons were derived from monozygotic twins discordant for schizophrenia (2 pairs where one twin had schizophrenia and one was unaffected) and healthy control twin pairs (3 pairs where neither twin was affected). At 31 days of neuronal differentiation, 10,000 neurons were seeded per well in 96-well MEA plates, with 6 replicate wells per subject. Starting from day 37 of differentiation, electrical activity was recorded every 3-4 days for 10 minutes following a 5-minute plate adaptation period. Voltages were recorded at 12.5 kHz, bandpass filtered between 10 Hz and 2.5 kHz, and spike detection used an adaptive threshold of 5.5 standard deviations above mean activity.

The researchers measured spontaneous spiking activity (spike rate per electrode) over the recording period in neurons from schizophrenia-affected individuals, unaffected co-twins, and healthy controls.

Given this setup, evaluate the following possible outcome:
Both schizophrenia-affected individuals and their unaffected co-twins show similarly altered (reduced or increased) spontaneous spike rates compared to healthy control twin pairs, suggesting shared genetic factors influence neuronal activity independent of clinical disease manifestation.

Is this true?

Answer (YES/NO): NO